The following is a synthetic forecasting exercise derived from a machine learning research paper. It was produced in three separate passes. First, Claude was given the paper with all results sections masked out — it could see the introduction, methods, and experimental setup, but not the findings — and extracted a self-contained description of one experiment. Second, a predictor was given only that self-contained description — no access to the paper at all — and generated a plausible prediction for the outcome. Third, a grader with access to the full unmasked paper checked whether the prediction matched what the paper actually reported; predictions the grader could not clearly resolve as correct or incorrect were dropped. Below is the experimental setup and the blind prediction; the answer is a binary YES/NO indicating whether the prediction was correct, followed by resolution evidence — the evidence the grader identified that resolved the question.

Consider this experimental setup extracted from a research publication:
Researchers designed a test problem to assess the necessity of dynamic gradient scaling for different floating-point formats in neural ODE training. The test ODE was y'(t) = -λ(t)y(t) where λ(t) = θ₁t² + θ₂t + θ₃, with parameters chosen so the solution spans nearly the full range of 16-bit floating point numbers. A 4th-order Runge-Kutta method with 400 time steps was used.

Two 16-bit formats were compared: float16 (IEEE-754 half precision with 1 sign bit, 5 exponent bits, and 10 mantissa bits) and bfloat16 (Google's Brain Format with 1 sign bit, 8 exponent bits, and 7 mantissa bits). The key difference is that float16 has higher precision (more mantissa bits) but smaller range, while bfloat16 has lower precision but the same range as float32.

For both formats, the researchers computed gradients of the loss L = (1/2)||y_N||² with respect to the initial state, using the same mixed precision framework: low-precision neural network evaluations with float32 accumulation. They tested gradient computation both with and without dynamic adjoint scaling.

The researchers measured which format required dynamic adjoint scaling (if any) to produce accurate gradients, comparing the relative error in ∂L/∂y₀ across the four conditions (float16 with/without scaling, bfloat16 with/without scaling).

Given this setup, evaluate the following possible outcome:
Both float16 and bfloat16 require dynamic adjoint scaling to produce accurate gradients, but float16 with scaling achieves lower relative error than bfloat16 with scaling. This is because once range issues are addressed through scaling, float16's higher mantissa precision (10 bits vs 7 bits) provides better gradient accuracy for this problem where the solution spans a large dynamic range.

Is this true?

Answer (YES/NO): NO